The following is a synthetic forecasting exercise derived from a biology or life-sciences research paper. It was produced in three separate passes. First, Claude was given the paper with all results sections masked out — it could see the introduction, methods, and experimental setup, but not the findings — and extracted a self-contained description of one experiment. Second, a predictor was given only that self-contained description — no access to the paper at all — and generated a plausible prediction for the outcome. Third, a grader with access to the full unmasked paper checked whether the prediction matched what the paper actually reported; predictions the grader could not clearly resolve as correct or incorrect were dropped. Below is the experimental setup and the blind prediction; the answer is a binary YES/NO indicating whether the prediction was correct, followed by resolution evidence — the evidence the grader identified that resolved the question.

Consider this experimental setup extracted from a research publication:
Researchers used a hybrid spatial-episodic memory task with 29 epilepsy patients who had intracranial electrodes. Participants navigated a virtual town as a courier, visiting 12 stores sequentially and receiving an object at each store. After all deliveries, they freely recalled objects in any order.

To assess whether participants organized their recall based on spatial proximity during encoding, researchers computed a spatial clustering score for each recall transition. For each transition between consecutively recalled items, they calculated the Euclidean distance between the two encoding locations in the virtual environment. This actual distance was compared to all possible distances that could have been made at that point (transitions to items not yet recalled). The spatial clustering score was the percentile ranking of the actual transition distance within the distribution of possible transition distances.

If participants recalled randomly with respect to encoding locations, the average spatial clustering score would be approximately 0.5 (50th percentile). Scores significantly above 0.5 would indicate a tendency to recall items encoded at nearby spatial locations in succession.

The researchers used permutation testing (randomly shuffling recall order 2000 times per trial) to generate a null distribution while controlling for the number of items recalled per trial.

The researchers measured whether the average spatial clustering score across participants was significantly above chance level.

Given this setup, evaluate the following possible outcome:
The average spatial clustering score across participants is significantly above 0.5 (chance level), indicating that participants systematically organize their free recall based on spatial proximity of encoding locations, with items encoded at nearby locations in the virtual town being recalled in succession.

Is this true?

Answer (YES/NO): YES